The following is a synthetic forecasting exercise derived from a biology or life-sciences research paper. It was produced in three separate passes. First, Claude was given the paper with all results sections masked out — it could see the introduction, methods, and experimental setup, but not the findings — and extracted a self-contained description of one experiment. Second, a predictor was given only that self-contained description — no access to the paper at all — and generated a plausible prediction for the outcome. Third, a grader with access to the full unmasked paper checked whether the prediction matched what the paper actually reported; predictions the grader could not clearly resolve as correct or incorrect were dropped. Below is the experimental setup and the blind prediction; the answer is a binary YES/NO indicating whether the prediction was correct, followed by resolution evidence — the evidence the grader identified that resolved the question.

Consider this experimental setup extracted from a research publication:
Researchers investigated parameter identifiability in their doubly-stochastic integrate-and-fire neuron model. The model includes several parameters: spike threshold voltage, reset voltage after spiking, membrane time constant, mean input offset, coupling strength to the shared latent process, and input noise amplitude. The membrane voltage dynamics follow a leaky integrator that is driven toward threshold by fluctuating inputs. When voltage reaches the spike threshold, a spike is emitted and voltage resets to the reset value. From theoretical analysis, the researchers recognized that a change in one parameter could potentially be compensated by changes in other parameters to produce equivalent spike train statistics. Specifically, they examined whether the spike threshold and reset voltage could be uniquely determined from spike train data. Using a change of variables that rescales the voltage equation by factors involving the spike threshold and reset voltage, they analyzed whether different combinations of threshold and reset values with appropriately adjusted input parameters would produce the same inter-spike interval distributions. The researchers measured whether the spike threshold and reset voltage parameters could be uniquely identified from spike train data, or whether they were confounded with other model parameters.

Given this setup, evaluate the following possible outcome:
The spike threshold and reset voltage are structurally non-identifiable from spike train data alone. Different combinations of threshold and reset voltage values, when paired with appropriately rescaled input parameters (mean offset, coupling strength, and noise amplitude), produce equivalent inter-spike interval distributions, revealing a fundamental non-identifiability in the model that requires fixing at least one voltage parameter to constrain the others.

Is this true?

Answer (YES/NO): YES